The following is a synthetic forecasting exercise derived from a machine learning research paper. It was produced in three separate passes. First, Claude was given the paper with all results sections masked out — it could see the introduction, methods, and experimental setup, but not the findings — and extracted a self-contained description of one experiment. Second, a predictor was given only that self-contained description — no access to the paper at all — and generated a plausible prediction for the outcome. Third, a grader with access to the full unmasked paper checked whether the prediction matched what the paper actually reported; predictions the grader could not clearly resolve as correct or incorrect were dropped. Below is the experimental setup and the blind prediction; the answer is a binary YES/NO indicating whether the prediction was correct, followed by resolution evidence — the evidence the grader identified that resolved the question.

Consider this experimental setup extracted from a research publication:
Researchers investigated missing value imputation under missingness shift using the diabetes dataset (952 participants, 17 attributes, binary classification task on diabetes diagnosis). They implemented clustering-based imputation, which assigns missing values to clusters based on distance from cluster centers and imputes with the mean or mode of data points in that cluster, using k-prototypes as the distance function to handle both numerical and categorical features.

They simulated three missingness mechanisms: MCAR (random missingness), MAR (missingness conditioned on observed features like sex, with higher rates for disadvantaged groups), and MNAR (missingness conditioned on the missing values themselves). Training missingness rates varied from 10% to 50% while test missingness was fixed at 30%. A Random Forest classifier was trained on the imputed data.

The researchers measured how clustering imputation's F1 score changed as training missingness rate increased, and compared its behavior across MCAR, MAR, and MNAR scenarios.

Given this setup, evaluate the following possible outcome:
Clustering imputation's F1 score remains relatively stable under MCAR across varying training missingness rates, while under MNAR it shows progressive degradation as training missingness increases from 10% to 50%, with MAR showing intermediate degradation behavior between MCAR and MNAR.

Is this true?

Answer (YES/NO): NO